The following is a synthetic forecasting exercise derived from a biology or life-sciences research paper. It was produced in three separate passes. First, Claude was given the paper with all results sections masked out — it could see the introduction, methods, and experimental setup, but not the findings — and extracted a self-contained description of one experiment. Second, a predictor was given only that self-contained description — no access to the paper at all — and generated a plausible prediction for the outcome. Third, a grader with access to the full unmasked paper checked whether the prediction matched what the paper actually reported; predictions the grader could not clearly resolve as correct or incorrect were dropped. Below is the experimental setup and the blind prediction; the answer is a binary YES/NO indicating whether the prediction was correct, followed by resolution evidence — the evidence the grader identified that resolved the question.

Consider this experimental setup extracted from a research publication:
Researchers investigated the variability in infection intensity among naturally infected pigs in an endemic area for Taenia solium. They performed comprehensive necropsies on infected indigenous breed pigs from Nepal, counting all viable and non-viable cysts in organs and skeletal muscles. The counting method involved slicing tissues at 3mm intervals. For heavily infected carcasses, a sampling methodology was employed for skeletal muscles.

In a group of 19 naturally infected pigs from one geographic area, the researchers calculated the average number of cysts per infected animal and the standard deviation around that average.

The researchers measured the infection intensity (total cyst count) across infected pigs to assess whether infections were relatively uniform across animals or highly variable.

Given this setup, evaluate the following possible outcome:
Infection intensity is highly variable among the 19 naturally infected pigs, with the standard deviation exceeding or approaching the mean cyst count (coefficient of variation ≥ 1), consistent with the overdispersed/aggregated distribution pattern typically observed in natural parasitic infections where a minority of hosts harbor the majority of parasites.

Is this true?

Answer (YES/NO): YES